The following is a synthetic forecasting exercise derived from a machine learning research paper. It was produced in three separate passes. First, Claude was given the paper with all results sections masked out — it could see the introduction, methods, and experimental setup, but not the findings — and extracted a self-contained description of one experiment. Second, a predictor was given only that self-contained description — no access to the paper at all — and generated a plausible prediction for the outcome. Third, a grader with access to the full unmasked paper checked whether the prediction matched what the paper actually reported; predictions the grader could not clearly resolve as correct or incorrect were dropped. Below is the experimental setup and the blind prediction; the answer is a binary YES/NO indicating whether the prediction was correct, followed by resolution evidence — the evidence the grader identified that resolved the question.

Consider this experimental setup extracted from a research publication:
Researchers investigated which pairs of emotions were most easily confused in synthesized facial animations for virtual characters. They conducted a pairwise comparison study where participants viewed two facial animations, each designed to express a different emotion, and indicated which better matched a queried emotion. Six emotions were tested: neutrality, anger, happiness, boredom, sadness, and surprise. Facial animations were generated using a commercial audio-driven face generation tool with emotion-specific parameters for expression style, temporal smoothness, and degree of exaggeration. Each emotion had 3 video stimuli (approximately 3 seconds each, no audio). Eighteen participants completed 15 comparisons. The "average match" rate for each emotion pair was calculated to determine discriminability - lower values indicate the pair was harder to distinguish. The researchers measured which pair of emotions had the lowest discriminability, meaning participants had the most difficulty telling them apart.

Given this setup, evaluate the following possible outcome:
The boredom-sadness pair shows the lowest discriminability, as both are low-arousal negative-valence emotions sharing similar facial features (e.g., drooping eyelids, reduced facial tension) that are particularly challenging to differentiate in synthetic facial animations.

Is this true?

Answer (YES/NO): NO